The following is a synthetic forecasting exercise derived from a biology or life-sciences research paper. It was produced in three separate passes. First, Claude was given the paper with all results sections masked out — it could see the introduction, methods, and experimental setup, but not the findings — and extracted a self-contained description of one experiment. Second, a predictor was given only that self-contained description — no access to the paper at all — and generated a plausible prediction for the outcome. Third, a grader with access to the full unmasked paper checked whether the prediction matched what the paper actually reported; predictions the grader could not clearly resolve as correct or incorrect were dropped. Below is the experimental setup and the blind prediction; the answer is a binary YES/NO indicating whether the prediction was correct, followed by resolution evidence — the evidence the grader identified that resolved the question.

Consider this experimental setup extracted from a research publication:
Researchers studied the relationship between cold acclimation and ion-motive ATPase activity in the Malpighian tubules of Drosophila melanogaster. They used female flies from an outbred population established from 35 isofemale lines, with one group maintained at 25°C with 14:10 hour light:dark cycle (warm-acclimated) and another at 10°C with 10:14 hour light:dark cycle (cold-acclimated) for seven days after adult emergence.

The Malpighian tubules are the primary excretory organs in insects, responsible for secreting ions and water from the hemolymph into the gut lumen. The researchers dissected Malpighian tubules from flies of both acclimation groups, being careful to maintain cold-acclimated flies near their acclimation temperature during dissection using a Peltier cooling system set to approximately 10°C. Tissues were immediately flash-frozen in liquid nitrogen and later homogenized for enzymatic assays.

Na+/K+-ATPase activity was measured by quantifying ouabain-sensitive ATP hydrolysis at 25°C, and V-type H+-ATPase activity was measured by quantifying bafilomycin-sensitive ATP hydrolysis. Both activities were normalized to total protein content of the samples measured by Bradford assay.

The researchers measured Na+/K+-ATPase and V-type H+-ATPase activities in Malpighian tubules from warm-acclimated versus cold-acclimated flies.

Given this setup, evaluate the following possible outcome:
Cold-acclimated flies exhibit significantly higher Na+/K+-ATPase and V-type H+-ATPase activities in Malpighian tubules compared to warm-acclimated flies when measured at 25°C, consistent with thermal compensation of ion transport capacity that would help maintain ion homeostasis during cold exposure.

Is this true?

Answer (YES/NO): NO